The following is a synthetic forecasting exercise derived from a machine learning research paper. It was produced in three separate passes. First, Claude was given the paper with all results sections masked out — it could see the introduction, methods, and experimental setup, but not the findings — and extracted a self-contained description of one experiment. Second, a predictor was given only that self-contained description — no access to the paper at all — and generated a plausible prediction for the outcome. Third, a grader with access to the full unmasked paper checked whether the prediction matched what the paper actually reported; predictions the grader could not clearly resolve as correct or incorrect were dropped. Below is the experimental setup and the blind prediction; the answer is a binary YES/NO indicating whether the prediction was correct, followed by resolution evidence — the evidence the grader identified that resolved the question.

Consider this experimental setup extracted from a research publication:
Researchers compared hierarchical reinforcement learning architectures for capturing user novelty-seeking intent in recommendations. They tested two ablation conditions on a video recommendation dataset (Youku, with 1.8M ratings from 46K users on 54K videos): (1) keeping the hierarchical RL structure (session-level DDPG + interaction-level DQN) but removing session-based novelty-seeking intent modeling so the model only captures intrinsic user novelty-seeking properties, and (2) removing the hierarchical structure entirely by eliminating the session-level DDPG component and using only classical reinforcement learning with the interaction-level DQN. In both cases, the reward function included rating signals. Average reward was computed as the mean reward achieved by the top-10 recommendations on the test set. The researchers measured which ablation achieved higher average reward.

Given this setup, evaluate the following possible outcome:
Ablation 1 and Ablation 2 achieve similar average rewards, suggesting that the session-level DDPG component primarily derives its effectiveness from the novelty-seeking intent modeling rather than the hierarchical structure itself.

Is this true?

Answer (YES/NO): NO